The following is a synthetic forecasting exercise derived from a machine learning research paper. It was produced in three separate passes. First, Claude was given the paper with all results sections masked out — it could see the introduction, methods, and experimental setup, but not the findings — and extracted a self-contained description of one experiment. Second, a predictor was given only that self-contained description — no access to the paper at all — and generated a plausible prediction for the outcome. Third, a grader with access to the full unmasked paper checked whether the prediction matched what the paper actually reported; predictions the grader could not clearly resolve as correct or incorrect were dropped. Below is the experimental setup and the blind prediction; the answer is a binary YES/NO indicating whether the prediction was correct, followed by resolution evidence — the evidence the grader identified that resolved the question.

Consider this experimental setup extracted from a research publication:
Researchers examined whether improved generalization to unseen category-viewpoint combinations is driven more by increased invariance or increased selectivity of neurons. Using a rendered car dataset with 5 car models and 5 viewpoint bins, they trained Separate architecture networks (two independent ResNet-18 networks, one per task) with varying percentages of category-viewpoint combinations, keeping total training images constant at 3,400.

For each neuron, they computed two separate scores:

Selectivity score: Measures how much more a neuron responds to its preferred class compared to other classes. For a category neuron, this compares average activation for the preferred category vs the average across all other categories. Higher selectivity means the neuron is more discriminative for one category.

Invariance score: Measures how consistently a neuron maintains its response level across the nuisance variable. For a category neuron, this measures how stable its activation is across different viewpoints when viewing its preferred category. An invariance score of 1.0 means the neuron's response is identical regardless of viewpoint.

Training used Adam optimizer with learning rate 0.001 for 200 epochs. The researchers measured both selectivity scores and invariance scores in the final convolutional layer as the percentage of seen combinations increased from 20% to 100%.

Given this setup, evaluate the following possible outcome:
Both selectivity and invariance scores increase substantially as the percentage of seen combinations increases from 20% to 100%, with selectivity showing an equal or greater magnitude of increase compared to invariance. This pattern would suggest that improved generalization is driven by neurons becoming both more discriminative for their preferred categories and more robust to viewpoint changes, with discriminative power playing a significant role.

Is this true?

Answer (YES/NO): NO